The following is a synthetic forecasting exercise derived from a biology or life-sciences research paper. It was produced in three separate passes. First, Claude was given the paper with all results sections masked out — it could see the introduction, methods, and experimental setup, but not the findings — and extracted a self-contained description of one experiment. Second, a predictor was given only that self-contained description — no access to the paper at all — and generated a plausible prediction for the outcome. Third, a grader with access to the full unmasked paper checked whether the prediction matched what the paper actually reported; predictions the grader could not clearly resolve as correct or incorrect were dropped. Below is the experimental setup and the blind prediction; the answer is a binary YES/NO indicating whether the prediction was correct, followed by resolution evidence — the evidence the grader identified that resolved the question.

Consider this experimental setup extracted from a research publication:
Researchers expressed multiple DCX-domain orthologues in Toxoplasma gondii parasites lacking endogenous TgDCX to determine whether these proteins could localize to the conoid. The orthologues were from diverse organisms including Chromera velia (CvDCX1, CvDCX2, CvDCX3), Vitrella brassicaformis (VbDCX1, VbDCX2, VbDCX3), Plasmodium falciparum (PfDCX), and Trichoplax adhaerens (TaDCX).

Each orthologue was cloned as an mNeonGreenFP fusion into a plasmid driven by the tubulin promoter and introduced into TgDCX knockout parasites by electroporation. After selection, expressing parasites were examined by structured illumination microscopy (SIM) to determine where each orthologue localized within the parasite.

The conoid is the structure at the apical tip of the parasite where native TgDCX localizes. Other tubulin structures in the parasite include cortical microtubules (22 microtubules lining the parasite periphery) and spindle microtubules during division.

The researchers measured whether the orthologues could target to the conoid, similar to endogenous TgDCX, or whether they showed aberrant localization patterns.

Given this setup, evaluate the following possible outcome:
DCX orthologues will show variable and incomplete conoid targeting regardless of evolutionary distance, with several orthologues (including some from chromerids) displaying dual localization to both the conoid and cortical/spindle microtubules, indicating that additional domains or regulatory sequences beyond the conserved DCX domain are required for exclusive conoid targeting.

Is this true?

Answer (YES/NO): NO